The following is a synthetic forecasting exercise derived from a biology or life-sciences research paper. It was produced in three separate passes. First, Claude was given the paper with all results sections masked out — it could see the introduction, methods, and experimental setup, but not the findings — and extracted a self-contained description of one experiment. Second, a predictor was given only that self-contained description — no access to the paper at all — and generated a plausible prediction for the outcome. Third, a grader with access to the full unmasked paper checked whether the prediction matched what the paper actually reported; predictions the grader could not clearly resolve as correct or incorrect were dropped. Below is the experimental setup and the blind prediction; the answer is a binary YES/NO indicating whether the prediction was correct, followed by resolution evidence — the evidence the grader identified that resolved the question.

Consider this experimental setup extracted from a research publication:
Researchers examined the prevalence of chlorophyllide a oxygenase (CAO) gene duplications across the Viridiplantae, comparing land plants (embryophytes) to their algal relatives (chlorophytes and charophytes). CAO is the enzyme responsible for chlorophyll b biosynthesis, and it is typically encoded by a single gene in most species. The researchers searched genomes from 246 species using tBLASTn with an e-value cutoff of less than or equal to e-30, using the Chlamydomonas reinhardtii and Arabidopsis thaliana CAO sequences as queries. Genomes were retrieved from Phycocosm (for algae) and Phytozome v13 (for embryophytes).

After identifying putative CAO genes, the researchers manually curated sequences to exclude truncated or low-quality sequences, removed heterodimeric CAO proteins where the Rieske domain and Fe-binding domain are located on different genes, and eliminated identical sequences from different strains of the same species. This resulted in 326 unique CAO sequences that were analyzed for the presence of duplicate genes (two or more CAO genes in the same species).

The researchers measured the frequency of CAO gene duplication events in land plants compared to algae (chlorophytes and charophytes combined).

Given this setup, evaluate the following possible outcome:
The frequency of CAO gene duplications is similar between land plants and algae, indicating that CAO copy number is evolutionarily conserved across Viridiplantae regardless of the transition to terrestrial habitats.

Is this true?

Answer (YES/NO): NO